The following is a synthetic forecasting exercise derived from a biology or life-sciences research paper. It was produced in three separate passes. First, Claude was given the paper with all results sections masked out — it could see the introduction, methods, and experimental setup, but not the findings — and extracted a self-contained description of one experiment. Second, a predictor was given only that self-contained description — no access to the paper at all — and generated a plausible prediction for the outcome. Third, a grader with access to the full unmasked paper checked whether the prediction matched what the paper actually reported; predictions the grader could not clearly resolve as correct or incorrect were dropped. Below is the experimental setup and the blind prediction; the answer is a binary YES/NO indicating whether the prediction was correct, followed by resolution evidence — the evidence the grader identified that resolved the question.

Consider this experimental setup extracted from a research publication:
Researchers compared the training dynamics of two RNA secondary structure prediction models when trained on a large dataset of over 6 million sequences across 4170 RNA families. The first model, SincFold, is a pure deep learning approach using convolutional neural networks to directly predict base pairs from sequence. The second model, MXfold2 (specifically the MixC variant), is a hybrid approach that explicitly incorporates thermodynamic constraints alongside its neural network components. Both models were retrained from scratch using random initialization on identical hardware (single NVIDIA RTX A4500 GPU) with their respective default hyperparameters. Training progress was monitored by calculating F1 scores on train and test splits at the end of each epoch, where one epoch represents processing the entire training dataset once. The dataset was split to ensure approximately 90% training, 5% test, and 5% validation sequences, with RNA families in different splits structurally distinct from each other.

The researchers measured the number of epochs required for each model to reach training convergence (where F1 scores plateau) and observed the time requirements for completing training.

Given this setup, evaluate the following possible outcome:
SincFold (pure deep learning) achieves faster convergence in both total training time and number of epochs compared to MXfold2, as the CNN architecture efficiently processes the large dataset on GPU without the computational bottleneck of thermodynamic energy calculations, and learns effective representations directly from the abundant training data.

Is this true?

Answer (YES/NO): YES